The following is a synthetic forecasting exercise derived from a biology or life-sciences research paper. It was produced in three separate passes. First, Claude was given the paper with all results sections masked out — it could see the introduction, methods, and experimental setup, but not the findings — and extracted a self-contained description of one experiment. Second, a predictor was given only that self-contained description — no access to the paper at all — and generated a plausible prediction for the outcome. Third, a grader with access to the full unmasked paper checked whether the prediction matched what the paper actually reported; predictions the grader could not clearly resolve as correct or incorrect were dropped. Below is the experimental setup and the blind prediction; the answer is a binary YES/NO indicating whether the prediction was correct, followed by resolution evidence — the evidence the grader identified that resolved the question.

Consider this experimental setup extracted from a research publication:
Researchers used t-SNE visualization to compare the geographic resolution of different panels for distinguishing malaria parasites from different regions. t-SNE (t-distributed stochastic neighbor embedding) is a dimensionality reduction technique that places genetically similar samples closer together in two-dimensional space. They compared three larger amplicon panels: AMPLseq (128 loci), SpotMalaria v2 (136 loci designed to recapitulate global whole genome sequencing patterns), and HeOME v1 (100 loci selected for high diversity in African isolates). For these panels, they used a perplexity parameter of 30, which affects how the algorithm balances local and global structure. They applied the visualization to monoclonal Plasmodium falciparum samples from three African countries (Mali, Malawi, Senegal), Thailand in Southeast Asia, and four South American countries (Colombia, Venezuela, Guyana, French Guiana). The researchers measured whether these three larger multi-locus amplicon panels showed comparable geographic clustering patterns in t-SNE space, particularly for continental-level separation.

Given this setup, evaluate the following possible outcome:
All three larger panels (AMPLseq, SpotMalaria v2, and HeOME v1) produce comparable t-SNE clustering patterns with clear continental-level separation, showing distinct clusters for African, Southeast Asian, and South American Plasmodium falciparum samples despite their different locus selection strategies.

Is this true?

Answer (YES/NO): YES